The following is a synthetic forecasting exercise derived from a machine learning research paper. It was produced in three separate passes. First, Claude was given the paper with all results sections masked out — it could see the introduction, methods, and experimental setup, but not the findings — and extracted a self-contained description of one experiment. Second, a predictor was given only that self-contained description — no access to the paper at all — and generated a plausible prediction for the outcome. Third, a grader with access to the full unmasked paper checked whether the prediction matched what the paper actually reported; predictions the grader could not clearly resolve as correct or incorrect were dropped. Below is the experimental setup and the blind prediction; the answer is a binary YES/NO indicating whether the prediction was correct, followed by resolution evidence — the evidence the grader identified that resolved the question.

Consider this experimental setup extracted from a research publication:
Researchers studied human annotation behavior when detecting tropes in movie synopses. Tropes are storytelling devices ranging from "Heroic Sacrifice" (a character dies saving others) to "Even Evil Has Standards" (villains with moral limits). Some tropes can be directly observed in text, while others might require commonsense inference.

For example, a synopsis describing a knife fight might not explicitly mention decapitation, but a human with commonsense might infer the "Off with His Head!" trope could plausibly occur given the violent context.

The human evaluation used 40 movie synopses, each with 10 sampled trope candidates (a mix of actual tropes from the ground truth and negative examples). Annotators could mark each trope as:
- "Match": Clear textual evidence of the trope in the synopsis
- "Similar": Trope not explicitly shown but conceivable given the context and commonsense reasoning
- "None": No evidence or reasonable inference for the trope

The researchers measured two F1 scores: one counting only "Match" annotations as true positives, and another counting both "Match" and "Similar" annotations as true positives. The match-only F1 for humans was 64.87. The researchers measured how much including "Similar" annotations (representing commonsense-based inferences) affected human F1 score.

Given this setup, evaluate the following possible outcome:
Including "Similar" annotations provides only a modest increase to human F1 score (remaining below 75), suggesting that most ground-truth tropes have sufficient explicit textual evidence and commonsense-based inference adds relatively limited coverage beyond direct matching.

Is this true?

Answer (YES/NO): NO